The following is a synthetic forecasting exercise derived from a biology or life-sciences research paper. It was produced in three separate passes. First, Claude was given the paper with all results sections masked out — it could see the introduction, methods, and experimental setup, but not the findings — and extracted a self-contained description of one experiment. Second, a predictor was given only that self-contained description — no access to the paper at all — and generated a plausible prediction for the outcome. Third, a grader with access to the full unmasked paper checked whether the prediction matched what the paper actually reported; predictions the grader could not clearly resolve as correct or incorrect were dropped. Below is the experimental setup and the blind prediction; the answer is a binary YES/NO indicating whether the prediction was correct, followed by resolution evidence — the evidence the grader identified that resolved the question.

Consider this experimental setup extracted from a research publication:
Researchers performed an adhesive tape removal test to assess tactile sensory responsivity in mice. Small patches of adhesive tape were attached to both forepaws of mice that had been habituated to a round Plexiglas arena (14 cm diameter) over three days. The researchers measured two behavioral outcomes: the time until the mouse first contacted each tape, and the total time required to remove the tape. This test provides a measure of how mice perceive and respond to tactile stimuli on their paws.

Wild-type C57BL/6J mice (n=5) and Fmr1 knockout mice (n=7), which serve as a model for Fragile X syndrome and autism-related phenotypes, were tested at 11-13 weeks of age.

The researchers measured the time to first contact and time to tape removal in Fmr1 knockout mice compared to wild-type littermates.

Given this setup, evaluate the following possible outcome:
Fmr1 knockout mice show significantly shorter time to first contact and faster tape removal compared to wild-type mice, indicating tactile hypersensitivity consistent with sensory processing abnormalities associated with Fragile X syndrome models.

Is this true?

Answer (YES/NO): NO